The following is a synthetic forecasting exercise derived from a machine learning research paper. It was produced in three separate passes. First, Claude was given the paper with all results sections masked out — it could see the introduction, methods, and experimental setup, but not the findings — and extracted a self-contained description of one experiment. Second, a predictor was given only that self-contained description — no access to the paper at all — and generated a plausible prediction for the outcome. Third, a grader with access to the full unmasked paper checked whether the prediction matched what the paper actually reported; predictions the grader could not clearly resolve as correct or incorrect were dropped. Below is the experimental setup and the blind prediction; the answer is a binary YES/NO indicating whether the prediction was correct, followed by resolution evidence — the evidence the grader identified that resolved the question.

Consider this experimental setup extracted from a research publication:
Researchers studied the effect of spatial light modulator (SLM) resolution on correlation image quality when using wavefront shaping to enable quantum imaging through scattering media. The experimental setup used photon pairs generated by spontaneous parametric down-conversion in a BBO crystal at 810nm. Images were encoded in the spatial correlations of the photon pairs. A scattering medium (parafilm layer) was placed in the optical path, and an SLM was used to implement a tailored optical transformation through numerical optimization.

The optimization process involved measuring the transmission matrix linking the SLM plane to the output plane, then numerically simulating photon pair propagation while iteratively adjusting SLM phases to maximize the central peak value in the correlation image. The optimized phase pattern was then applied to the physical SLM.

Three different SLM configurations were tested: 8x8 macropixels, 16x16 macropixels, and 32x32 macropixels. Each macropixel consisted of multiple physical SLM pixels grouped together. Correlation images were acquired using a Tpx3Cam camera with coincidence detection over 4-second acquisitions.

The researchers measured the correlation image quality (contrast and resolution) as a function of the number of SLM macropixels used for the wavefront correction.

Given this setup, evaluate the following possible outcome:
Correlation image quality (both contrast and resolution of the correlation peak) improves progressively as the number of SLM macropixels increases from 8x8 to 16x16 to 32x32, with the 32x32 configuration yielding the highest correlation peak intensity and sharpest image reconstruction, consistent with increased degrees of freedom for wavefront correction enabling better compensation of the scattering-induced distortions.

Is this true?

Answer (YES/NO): YES